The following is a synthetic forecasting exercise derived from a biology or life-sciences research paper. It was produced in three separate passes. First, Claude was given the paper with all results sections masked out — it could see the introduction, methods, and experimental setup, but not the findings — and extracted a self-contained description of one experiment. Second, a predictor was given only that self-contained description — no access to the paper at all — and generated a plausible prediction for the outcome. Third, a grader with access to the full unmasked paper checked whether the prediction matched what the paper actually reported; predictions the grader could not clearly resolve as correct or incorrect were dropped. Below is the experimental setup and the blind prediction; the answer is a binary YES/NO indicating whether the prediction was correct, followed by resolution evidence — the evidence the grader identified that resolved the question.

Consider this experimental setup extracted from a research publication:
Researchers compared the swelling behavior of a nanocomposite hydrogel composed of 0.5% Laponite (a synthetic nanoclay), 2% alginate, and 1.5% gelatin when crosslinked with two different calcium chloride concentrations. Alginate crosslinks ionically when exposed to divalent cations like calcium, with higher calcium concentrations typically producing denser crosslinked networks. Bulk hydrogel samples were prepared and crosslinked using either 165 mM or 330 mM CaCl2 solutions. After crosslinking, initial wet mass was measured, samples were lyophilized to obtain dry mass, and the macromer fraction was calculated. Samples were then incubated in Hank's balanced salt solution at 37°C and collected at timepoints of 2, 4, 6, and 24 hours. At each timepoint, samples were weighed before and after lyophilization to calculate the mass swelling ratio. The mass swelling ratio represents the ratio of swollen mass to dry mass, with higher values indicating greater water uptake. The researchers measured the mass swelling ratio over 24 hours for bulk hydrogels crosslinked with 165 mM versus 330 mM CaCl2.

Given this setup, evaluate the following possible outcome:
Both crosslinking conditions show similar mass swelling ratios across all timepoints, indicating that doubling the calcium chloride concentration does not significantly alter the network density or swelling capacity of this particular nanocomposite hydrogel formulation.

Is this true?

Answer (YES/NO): NO